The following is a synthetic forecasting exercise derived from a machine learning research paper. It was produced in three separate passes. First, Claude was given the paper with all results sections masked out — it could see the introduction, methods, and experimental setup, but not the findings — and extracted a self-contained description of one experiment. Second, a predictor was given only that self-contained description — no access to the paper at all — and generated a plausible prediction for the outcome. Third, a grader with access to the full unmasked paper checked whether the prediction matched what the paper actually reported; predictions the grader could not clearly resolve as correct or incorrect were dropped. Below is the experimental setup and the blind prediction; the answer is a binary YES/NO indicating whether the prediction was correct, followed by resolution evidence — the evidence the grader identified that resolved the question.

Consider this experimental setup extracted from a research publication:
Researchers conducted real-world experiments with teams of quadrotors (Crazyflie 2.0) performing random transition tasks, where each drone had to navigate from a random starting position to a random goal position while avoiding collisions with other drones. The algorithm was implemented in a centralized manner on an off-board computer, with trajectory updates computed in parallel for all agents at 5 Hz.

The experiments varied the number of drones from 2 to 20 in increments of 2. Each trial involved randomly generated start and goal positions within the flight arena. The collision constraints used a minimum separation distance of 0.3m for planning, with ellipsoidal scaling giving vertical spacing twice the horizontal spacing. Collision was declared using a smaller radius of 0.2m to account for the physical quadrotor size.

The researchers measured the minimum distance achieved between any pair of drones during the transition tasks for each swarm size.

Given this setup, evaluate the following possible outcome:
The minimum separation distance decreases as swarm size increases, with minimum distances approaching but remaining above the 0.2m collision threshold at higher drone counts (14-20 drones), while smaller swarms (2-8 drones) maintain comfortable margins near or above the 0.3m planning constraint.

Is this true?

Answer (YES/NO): YES